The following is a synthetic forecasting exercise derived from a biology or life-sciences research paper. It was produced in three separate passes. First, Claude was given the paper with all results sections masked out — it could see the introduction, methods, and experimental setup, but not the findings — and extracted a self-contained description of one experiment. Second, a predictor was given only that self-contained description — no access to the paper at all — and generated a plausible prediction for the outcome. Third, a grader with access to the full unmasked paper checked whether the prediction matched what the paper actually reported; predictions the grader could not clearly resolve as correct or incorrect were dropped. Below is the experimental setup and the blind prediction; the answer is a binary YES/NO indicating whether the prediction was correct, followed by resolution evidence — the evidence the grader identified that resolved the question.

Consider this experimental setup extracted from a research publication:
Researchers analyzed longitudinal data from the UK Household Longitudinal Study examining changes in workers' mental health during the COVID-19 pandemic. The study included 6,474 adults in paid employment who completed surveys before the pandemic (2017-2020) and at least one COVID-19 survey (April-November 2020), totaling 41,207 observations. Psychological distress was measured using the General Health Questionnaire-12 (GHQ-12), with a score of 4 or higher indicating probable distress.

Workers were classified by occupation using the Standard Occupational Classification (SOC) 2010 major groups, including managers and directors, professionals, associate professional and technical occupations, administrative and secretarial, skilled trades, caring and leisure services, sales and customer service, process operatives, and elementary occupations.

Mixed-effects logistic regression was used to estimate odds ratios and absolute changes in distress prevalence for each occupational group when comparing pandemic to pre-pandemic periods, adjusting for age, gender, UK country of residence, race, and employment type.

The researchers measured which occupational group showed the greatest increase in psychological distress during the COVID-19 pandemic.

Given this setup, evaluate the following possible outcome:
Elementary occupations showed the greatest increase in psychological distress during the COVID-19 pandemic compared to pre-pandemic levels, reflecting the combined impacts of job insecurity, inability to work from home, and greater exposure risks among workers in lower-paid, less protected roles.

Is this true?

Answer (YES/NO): NO